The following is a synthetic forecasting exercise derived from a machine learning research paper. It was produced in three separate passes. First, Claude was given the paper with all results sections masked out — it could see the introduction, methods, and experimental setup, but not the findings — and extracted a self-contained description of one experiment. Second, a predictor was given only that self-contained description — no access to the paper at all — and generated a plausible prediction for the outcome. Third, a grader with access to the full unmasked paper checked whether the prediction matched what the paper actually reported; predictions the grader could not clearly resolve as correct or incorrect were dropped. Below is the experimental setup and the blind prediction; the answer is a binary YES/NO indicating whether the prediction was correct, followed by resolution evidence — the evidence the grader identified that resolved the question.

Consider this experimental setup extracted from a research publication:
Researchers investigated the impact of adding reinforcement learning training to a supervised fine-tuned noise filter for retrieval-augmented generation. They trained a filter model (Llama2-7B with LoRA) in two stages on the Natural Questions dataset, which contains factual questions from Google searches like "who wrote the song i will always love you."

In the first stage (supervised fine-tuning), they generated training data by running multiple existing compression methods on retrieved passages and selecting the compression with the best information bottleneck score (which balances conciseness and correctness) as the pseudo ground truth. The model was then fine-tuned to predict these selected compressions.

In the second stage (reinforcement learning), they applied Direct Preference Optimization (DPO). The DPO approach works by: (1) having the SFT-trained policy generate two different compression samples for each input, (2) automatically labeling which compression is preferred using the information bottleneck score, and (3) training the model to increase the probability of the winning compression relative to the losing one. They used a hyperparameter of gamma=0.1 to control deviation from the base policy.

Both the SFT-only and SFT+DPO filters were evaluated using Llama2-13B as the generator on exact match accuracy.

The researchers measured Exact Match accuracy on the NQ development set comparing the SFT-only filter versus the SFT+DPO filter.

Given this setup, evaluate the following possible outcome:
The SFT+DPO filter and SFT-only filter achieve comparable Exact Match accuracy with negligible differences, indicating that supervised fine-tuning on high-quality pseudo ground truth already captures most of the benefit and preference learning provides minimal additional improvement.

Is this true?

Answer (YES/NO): NO